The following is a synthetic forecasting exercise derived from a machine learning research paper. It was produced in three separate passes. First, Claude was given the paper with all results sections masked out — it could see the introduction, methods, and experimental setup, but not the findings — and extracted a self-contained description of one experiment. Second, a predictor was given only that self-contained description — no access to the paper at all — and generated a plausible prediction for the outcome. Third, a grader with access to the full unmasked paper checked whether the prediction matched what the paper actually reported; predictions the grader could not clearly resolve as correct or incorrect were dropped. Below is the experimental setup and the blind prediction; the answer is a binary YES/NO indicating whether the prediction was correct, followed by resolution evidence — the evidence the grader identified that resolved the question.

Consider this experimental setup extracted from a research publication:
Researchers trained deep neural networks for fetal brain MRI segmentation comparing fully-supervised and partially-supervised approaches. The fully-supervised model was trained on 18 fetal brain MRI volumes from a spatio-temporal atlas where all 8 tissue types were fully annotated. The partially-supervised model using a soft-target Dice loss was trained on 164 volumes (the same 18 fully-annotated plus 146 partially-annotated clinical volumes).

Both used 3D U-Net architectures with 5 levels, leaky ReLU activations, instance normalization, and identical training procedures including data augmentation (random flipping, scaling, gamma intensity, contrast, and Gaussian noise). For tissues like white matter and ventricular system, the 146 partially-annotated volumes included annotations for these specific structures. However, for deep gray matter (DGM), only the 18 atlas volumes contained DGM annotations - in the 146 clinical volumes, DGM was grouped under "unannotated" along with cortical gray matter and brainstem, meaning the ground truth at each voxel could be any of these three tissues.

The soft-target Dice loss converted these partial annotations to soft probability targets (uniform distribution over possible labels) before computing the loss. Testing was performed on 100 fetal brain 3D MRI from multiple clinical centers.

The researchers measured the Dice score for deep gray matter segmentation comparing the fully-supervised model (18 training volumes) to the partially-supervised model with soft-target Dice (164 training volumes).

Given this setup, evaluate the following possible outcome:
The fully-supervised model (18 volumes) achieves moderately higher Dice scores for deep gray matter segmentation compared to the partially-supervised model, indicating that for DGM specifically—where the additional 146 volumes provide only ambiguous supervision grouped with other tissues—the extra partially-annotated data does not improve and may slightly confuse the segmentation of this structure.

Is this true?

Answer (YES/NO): NO